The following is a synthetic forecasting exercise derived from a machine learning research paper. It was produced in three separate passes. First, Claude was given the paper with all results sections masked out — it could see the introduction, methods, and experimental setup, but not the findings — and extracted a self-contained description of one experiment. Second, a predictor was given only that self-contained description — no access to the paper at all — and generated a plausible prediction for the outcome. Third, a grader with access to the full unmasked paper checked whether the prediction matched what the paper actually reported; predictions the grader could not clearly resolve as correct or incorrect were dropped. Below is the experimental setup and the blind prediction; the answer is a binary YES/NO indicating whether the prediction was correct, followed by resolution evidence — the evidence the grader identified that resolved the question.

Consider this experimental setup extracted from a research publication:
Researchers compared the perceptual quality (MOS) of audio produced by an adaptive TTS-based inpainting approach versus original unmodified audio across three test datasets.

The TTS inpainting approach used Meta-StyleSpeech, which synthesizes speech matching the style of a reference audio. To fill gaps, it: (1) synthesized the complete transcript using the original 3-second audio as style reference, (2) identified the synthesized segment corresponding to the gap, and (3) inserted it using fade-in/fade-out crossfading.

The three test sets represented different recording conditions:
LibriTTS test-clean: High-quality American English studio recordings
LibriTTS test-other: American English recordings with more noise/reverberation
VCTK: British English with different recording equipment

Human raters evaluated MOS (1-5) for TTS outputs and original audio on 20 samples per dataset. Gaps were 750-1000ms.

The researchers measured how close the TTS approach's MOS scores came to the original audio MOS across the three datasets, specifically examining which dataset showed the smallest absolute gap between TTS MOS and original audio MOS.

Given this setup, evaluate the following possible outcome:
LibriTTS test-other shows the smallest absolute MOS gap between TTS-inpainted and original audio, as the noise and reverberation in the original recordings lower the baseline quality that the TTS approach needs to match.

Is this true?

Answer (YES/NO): YES